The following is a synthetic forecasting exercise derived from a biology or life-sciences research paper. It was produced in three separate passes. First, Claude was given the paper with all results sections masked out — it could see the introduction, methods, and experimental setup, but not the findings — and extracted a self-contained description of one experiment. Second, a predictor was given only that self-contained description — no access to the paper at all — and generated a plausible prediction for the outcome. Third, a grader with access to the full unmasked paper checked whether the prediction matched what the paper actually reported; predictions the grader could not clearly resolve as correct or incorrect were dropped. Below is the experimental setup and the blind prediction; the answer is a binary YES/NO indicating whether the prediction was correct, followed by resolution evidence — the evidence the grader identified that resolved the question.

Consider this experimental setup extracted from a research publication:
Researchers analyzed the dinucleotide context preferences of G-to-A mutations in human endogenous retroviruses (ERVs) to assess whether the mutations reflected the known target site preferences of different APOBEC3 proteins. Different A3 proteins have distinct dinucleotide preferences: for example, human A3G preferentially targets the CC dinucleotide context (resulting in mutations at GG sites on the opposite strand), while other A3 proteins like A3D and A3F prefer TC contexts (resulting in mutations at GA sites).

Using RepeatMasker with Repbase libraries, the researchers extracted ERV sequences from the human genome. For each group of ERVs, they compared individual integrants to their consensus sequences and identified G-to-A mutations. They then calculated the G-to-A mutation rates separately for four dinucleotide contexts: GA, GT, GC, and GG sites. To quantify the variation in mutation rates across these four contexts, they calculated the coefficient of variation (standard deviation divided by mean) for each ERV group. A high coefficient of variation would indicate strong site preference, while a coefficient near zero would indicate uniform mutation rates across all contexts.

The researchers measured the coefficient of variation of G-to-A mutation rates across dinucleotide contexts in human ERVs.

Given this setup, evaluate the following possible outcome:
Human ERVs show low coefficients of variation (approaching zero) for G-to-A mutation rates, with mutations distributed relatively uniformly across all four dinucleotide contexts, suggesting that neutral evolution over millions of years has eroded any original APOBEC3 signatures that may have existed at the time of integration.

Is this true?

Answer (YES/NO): NO